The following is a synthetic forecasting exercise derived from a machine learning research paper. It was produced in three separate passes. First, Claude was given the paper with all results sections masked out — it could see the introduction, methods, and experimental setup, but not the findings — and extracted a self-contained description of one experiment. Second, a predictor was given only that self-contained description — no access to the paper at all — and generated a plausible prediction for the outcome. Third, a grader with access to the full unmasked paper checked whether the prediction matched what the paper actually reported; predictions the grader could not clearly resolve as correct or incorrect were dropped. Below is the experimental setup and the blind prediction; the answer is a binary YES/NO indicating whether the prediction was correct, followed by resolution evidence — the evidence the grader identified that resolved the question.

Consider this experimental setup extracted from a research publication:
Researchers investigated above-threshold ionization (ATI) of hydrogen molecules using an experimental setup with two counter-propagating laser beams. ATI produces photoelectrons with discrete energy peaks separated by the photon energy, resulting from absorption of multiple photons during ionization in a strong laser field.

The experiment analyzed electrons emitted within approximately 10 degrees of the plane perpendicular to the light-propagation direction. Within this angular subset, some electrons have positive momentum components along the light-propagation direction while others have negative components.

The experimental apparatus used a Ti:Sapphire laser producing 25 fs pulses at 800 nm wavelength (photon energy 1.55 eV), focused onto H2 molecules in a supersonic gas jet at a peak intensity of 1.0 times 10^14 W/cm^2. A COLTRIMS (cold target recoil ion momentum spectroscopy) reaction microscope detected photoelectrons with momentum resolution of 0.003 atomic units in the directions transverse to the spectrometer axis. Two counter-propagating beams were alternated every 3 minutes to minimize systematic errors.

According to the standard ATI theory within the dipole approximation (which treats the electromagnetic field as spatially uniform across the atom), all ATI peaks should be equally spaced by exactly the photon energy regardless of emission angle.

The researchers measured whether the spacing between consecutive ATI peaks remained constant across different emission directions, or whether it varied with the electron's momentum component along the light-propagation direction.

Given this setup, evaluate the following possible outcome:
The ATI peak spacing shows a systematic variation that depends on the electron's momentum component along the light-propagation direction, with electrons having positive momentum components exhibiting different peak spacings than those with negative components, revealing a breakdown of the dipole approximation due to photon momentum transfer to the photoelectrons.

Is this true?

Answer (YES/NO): NO